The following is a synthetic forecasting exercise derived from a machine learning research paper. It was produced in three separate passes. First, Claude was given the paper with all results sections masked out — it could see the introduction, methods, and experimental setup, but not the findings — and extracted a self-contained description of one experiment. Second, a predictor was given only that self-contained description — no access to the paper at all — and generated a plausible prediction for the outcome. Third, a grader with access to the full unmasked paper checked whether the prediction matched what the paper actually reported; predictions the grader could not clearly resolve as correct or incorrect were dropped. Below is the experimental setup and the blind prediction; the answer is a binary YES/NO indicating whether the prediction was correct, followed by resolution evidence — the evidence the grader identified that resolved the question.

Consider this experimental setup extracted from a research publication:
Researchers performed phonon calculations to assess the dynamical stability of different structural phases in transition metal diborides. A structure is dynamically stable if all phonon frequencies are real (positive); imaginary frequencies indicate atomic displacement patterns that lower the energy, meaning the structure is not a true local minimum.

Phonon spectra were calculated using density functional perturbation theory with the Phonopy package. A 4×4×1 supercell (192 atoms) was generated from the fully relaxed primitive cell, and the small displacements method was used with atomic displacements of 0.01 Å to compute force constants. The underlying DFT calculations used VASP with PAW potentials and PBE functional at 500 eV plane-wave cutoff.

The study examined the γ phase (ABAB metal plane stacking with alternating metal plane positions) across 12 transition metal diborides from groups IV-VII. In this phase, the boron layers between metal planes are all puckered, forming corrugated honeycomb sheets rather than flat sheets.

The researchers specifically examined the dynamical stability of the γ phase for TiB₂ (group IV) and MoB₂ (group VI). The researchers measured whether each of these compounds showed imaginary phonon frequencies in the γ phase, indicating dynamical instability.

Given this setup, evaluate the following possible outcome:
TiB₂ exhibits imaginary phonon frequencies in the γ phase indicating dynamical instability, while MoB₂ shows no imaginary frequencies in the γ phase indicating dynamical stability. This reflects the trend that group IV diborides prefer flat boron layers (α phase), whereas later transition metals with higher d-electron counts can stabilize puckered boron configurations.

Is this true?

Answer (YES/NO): NO